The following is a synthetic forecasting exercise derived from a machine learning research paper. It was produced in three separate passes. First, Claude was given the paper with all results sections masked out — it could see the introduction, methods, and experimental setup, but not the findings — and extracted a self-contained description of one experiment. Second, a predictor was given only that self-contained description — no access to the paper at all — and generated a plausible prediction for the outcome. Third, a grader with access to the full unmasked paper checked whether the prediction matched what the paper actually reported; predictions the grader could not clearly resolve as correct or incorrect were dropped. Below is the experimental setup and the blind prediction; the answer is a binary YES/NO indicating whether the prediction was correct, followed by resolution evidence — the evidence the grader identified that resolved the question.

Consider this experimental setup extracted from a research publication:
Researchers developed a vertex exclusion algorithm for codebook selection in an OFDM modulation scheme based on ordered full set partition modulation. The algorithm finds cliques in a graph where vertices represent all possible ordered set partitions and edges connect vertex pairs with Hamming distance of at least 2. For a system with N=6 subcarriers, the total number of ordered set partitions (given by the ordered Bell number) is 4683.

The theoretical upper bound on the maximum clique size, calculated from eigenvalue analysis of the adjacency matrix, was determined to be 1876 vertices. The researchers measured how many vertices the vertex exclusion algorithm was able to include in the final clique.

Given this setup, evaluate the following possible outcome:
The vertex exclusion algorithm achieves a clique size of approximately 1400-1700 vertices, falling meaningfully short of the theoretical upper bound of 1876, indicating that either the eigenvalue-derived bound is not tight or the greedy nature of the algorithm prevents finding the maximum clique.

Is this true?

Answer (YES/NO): NO